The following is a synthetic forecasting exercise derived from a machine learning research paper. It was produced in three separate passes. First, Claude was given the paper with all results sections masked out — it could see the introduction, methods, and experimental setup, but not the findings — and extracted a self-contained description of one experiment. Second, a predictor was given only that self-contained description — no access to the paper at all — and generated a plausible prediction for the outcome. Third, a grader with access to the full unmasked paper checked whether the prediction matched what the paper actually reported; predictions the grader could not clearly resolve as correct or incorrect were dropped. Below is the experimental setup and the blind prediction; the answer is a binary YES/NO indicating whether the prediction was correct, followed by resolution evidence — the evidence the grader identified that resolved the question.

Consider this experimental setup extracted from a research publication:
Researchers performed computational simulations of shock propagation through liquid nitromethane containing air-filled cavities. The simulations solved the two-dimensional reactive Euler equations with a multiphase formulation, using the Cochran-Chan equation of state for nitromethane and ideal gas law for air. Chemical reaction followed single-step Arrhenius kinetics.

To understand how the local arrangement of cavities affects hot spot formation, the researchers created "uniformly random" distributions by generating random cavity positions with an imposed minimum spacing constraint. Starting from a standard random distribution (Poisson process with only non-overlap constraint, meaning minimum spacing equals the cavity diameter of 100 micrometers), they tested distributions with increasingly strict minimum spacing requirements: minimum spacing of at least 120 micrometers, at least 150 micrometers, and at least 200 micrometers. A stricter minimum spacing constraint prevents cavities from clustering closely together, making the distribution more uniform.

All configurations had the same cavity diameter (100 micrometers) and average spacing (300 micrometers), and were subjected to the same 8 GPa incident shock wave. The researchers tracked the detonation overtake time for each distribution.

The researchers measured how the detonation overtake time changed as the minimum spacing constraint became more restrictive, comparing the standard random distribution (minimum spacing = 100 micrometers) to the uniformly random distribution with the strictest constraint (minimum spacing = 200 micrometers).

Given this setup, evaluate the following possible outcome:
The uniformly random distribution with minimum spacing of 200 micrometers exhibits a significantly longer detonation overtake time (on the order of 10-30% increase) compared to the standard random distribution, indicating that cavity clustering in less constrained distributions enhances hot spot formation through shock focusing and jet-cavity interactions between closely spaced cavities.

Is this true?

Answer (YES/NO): YES